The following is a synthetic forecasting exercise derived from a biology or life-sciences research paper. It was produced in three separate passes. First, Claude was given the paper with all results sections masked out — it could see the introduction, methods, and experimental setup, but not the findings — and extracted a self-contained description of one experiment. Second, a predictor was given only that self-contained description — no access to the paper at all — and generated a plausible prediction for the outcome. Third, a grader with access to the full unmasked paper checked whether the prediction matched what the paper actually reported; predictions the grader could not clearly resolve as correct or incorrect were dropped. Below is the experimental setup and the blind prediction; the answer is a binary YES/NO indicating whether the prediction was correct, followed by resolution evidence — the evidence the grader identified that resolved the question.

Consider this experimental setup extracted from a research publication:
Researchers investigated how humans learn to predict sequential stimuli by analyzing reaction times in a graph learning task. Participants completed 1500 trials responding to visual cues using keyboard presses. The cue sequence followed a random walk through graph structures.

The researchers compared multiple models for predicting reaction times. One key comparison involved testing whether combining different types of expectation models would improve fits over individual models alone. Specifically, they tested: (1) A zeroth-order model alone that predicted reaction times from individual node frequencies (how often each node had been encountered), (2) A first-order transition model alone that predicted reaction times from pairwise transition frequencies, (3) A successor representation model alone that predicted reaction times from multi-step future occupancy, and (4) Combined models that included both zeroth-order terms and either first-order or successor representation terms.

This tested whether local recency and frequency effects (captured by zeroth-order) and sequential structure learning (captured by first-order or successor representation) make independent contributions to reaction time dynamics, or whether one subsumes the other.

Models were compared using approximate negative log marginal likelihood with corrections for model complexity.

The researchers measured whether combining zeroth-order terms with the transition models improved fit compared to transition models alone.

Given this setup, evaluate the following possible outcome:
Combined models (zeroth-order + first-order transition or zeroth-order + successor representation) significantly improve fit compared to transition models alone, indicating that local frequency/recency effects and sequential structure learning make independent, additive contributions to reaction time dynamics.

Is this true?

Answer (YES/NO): YES